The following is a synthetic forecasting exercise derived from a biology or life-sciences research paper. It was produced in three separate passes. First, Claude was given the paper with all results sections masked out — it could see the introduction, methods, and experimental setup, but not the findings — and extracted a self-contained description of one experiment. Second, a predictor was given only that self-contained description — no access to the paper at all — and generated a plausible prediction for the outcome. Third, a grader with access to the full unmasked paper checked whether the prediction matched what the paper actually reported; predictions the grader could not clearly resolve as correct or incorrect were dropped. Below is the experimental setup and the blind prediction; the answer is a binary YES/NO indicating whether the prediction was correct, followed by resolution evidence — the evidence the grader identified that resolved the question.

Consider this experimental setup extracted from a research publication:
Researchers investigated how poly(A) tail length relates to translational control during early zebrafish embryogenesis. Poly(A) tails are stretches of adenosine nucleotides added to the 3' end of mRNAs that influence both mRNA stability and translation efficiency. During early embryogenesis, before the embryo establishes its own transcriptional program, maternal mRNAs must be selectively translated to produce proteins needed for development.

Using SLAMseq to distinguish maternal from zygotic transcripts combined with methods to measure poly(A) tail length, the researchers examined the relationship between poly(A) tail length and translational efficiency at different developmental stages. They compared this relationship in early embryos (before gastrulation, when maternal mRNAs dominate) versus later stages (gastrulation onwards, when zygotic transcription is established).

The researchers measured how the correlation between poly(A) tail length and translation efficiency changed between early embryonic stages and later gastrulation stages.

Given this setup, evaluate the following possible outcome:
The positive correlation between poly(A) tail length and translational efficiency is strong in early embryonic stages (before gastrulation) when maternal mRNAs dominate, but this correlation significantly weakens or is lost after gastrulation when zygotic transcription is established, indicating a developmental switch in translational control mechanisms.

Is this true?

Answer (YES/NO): YES